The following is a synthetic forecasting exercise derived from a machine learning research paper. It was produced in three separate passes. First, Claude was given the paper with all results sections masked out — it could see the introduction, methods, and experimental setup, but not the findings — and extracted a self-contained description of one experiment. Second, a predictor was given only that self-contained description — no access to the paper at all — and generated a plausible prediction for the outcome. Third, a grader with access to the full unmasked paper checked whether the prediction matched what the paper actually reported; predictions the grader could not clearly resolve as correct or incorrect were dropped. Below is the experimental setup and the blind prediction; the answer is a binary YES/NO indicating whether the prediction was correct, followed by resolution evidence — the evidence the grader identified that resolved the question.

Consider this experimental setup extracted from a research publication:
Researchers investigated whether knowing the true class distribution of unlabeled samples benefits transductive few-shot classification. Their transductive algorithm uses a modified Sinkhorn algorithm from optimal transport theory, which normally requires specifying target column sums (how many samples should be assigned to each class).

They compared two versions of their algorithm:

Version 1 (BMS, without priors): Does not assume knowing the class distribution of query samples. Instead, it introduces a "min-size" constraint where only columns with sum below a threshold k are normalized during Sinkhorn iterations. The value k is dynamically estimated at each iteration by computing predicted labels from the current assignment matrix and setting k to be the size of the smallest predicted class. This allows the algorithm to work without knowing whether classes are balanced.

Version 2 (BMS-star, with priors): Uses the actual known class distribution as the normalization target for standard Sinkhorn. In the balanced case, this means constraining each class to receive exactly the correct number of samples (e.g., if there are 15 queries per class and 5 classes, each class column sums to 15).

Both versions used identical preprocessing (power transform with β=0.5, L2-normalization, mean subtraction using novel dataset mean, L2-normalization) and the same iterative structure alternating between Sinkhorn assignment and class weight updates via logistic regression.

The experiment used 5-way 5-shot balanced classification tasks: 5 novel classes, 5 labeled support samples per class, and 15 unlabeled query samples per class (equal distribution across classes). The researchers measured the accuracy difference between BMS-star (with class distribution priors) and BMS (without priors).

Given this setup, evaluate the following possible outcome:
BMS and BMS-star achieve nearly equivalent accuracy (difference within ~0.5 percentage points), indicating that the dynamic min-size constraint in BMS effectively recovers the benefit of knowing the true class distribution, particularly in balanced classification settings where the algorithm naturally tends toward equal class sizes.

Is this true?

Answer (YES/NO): YES